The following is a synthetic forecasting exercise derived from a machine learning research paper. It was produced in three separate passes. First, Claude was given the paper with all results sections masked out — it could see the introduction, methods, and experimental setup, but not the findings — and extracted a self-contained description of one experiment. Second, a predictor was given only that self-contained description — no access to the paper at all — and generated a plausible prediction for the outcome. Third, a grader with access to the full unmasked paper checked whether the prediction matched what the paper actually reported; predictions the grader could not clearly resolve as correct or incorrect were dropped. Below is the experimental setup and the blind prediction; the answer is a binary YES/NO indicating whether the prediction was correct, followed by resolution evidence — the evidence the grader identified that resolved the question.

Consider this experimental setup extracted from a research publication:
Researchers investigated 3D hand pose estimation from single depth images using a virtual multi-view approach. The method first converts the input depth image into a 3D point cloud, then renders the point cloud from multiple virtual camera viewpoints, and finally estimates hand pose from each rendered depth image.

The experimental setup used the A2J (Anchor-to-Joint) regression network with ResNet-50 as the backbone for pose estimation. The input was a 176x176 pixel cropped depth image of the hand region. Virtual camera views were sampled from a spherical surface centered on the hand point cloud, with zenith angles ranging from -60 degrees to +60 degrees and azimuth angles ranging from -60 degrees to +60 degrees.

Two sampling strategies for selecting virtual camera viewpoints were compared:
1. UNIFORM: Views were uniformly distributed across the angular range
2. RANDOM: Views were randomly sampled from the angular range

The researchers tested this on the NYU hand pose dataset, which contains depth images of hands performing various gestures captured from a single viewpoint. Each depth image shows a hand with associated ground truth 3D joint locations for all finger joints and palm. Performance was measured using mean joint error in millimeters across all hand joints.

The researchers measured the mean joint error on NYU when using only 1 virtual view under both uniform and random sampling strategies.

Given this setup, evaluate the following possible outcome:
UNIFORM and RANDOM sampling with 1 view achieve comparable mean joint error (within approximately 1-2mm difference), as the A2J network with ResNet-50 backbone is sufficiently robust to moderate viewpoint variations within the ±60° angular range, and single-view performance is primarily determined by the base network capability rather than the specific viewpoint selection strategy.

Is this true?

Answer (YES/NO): NO